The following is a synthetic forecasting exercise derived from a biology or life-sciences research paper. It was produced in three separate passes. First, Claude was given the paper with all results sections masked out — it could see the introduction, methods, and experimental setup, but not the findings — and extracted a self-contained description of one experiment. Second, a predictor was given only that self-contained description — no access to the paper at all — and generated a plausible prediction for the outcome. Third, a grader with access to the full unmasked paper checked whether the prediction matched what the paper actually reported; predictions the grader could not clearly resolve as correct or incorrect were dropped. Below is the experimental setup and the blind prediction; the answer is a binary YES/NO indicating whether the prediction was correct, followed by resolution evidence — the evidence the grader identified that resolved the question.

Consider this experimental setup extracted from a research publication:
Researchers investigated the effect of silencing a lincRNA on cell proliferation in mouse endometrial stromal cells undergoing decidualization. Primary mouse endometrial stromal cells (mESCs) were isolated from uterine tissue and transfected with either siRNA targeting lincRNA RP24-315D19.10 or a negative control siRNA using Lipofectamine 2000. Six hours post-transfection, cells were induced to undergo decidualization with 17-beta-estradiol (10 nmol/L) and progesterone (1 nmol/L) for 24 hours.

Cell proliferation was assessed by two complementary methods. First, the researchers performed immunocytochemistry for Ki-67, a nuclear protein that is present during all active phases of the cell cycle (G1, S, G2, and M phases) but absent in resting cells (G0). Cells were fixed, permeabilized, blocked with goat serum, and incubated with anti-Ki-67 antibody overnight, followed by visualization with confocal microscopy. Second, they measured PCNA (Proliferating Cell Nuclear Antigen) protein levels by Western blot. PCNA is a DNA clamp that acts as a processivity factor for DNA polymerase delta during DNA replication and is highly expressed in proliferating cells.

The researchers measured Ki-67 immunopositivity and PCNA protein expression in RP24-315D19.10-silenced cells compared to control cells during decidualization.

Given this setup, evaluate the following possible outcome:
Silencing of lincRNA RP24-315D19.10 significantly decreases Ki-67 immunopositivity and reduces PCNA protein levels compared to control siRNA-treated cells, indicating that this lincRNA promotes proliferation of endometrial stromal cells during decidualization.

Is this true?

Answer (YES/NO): YES